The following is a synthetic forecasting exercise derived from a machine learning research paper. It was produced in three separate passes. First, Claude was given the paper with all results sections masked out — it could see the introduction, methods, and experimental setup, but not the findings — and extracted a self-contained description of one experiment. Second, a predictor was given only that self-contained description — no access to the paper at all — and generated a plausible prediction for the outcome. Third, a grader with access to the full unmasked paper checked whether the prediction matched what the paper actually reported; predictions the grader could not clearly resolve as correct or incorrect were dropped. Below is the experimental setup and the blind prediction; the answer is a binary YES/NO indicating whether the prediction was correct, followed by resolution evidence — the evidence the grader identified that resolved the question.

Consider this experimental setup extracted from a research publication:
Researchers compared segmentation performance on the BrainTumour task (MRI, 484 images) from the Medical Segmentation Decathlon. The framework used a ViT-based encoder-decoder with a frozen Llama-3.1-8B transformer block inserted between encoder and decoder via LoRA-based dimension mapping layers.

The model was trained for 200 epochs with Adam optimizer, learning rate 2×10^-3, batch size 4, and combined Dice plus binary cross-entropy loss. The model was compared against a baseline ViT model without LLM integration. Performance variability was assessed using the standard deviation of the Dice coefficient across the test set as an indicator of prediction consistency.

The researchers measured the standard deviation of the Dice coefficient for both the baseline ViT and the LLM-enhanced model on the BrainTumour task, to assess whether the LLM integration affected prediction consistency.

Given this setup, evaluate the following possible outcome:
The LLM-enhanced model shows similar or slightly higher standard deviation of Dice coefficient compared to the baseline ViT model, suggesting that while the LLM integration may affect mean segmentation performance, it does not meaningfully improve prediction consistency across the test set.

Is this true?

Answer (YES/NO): YES